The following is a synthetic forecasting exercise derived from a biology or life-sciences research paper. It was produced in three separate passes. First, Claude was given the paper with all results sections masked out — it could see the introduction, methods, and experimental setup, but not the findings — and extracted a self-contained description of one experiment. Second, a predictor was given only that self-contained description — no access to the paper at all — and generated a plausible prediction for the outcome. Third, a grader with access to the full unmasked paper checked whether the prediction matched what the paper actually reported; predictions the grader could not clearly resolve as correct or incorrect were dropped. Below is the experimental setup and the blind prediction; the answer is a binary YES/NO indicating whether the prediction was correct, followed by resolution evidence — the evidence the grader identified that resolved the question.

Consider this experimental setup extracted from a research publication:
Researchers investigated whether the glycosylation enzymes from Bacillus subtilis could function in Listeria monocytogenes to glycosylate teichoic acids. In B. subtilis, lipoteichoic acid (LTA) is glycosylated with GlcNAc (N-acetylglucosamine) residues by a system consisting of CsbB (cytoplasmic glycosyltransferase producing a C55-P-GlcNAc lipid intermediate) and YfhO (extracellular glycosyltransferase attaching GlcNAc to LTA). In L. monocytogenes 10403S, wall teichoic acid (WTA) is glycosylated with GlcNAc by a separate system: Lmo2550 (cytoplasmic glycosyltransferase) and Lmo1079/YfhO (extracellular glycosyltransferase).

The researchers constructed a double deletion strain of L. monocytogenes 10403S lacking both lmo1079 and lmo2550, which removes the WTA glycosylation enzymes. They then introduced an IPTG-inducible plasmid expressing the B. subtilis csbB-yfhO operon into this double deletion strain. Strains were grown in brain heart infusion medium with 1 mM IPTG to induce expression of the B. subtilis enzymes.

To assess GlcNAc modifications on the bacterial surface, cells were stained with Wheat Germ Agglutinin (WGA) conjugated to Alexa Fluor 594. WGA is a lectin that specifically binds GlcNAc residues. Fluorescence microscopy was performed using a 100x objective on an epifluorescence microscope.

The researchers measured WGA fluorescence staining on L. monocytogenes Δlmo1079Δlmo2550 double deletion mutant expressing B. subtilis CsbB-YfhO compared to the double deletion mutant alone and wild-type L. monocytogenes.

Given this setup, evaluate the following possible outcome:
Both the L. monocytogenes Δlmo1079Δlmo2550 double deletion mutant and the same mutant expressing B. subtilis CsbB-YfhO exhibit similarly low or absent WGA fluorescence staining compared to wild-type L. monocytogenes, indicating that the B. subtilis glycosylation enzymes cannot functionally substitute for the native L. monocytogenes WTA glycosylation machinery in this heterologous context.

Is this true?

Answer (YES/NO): YES